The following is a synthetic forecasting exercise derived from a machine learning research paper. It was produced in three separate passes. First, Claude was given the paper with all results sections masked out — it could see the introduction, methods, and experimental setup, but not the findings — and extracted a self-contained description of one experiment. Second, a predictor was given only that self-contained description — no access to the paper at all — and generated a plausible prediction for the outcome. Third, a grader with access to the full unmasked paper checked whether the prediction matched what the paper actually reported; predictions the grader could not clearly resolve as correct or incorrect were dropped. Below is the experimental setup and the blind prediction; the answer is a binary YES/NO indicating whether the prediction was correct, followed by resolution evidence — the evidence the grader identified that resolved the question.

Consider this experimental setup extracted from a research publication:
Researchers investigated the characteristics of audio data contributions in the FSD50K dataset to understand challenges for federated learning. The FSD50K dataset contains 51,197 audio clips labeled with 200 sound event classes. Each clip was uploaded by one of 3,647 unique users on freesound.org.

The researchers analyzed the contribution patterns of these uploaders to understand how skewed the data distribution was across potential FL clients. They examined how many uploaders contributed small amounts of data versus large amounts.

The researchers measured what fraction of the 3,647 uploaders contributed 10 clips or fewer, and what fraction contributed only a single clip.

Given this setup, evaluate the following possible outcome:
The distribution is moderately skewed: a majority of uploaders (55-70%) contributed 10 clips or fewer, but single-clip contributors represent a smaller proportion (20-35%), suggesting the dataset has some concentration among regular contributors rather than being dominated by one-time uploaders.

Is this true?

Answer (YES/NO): NO